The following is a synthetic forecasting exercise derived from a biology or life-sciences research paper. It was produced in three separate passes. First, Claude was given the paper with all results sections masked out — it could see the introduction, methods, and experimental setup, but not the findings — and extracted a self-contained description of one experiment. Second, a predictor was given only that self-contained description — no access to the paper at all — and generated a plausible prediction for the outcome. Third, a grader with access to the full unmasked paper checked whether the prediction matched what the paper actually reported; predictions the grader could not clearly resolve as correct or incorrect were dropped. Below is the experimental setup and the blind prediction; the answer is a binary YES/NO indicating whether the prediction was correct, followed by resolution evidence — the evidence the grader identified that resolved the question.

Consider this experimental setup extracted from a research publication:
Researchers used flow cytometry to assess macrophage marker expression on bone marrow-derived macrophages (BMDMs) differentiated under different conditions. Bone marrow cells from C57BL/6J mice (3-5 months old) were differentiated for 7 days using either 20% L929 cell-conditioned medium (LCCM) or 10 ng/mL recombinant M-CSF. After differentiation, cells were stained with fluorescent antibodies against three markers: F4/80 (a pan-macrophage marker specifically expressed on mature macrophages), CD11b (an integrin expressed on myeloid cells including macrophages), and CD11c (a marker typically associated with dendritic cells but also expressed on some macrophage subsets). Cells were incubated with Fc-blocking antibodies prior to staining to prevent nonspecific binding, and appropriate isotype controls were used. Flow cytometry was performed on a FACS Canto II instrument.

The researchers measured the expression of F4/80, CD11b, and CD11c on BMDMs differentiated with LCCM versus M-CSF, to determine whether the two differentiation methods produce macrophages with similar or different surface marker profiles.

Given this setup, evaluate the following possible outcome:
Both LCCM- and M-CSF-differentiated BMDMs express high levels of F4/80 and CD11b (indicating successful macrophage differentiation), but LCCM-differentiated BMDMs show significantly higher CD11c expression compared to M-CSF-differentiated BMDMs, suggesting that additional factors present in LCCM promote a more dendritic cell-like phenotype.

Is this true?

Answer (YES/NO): NO